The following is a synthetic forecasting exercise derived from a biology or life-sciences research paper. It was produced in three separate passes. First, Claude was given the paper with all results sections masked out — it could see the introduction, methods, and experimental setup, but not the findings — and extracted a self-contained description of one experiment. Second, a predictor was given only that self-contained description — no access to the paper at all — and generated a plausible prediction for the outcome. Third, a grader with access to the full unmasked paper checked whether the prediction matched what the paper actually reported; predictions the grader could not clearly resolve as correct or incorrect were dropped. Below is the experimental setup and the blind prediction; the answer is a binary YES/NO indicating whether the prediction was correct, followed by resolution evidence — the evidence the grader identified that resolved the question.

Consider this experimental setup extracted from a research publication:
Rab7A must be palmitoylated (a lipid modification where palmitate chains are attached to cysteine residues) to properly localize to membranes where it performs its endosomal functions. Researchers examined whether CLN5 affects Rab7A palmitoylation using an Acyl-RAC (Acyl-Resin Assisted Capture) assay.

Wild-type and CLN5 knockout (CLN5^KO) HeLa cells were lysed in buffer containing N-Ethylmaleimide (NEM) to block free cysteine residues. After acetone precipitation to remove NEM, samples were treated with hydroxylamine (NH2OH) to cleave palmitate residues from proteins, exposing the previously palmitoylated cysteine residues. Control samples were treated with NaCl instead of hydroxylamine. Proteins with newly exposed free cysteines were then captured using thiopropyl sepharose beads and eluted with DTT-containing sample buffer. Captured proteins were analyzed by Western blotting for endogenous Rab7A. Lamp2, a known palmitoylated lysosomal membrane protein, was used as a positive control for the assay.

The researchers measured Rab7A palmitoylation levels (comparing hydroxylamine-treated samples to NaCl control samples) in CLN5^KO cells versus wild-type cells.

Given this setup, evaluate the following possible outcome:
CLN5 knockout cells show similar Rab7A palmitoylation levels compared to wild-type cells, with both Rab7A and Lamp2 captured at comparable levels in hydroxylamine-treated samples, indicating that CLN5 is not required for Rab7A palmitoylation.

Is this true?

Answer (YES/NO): NO